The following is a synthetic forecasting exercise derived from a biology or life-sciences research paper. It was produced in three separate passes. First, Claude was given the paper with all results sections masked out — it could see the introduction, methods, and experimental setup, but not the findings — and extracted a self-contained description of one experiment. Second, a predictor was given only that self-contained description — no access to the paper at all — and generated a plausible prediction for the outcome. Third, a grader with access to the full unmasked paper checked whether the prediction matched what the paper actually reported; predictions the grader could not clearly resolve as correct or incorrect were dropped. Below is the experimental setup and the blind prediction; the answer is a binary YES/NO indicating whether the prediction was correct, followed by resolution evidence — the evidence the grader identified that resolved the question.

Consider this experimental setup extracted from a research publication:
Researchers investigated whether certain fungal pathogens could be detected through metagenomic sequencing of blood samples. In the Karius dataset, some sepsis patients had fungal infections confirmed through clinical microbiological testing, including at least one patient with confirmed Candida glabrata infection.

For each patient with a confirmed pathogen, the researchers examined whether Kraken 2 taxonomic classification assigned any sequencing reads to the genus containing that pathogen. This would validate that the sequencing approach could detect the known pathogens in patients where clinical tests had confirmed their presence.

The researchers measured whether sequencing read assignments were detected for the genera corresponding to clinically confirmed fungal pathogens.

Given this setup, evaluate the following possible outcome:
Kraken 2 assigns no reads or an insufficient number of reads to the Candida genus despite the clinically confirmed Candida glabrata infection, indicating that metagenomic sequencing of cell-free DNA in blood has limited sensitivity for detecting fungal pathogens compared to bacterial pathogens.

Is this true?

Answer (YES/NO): YES